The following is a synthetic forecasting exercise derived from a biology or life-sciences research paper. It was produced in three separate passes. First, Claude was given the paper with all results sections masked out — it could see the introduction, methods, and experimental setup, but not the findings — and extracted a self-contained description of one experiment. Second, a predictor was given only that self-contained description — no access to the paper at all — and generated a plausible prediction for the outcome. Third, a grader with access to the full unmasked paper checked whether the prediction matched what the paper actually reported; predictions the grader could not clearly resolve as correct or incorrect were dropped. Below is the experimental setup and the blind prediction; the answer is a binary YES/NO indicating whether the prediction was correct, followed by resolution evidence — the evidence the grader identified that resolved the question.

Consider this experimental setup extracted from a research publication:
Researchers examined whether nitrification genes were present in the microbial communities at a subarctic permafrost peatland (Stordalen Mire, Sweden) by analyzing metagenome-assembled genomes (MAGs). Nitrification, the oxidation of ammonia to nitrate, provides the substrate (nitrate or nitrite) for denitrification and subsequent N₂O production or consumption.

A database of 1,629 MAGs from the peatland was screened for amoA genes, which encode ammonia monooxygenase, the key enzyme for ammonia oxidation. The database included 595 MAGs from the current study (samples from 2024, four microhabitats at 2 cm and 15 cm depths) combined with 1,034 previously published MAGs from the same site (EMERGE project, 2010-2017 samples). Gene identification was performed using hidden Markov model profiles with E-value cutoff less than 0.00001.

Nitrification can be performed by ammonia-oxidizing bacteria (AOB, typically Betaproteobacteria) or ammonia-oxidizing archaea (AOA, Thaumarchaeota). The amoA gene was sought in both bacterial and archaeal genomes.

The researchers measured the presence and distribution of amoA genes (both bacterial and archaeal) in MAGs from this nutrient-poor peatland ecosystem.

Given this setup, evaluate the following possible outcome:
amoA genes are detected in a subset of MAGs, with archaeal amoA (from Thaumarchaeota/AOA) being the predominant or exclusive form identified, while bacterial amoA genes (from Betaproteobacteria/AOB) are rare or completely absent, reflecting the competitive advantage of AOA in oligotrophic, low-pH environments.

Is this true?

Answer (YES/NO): NO